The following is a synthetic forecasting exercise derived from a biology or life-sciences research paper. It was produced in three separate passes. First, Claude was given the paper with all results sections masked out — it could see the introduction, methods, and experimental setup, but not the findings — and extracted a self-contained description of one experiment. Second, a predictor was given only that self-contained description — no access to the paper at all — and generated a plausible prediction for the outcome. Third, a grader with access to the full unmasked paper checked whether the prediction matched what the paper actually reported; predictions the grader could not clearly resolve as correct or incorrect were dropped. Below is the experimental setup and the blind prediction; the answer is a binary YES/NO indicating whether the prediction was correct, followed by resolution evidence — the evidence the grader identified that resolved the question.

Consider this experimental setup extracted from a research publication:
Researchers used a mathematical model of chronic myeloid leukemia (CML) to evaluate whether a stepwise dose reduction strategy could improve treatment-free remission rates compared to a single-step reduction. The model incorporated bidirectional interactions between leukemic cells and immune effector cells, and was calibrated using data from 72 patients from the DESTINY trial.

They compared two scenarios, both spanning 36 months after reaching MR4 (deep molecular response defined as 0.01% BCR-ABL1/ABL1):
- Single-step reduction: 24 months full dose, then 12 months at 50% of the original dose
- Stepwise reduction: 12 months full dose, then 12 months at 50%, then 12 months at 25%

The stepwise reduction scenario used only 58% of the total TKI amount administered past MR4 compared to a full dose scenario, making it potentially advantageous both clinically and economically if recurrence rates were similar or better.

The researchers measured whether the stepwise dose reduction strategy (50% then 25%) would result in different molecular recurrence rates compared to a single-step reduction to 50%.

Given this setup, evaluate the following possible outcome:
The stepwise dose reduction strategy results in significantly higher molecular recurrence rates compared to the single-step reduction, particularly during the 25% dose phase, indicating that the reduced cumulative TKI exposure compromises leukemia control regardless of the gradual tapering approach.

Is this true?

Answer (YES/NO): NO